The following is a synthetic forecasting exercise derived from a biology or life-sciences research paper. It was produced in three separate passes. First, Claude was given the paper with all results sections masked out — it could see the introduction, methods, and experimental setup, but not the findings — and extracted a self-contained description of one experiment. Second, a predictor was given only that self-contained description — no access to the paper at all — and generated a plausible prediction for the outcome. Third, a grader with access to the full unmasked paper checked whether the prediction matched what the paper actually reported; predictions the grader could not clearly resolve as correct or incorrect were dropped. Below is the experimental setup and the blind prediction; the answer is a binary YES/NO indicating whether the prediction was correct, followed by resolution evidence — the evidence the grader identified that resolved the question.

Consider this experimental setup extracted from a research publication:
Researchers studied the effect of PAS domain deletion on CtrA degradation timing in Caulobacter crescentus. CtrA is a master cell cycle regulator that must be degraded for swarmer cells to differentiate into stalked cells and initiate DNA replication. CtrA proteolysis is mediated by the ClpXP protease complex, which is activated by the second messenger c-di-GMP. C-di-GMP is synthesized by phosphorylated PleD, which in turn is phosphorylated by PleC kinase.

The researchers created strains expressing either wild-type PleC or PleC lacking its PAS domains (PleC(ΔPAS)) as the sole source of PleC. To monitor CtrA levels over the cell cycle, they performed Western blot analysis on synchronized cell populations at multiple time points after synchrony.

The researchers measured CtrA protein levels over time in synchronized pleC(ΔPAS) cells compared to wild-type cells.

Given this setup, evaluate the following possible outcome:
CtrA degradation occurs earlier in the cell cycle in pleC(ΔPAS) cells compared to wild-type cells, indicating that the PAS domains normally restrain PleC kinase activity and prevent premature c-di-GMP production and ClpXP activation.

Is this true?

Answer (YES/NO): YES